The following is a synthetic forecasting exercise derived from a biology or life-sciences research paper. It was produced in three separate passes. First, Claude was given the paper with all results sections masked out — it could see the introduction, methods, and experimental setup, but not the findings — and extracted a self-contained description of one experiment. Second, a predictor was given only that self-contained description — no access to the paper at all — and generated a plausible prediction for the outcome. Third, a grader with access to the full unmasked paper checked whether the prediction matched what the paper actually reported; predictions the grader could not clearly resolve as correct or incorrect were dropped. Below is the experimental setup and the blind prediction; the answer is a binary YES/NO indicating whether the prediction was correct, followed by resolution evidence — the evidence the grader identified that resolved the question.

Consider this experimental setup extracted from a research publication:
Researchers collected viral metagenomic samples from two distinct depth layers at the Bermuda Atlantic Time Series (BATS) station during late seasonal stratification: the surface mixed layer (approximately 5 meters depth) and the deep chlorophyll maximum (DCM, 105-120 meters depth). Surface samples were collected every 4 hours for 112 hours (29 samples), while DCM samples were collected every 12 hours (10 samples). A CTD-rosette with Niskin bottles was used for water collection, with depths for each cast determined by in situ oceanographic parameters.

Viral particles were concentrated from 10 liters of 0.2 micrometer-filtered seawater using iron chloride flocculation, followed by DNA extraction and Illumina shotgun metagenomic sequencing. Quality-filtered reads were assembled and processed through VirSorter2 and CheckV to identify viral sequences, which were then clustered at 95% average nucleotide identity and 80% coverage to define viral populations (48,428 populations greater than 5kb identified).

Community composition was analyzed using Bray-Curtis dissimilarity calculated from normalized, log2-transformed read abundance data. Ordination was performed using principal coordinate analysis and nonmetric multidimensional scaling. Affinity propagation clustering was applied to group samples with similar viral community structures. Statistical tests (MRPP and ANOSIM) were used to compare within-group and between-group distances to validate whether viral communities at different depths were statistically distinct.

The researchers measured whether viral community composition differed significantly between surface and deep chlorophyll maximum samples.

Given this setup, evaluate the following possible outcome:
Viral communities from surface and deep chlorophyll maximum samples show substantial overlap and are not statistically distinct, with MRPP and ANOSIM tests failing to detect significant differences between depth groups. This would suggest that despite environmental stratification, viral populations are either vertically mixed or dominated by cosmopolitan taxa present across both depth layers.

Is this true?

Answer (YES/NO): NO